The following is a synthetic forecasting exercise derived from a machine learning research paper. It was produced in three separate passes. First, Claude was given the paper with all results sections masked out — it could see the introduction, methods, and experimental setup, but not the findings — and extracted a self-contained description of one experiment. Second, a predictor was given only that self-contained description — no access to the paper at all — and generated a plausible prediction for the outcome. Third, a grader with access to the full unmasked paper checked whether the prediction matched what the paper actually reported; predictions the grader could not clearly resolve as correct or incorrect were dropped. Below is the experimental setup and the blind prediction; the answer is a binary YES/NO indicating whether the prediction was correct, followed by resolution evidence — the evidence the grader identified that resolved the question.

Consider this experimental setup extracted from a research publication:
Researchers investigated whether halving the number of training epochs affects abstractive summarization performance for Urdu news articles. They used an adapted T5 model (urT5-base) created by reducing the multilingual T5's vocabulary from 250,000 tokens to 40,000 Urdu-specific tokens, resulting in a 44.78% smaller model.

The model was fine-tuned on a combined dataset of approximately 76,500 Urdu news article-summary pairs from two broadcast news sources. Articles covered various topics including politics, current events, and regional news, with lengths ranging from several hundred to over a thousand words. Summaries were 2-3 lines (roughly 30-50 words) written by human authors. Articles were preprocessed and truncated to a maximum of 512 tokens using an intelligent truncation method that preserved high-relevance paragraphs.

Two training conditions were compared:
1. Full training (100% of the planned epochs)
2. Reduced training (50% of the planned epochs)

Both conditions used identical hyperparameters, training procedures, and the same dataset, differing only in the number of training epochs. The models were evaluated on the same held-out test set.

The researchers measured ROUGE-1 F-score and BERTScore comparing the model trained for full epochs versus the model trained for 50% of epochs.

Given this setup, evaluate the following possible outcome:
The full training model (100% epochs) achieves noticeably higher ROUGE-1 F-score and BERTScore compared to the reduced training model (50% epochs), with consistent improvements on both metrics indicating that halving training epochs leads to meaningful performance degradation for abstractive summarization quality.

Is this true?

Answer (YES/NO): NO